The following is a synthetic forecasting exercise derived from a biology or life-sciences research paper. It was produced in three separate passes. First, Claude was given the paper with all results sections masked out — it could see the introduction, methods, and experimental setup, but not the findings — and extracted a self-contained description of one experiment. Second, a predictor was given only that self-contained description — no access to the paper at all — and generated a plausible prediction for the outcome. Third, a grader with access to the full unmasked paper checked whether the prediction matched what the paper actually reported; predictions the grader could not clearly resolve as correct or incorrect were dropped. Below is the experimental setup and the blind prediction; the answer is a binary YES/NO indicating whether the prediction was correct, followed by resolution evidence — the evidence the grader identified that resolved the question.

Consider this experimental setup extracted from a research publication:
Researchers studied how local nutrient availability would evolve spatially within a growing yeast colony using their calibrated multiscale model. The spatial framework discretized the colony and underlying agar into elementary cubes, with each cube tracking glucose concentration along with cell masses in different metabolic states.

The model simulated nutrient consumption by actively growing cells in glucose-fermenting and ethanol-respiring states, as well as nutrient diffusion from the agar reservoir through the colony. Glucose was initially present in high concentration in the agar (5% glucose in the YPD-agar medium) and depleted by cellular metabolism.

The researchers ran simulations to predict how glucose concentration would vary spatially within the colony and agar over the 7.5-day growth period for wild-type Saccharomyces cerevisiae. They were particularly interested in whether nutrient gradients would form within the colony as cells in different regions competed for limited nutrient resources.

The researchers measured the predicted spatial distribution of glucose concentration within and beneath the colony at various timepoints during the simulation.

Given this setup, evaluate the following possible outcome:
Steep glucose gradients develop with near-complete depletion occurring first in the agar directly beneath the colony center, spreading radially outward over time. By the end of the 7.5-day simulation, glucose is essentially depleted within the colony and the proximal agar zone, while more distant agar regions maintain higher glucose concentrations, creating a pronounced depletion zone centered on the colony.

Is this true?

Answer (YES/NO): NO